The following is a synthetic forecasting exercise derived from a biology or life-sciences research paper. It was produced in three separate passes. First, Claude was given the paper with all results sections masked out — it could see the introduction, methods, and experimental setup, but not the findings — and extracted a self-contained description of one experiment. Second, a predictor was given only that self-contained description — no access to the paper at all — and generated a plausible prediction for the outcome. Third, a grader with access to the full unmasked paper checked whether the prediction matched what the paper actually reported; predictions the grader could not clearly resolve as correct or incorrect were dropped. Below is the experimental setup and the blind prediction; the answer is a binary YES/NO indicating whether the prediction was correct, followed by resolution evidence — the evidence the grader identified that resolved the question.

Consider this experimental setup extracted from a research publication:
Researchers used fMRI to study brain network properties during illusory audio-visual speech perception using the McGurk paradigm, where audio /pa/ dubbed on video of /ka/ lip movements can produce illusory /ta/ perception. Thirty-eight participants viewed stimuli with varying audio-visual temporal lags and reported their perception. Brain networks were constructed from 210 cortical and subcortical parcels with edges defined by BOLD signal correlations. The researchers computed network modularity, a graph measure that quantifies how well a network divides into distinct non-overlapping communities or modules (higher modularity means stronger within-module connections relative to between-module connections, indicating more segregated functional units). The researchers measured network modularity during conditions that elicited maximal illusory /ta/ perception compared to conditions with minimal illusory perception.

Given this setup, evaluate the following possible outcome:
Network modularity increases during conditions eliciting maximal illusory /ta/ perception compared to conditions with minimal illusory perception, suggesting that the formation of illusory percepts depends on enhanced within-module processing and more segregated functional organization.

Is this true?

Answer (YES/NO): YES